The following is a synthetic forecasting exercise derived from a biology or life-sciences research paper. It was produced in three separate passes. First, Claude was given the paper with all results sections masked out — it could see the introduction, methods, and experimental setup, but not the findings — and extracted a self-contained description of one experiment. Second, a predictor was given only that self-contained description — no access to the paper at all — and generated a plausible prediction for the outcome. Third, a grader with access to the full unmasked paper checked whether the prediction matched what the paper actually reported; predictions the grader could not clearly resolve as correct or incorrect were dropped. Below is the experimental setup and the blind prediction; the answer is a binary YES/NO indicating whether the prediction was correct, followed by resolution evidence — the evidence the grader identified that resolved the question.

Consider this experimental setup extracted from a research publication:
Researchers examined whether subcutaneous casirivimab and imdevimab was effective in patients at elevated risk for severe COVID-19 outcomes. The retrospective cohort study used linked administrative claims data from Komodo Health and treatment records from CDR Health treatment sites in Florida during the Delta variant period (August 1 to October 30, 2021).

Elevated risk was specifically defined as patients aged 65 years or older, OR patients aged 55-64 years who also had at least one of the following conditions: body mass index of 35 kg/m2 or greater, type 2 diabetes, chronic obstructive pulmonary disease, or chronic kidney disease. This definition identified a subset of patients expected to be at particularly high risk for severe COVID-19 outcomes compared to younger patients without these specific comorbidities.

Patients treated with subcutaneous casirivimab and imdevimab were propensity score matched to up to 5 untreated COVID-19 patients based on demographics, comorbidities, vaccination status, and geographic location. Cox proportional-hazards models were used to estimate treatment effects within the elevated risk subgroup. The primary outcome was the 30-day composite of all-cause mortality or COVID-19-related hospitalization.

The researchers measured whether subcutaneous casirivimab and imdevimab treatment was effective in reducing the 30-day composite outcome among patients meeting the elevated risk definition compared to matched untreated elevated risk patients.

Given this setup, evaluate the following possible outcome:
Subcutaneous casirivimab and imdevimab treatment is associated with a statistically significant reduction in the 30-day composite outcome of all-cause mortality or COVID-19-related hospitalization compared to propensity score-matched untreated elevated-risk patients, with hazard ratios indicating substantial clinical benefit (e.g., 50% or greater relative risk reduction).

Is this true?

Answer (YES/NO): YES